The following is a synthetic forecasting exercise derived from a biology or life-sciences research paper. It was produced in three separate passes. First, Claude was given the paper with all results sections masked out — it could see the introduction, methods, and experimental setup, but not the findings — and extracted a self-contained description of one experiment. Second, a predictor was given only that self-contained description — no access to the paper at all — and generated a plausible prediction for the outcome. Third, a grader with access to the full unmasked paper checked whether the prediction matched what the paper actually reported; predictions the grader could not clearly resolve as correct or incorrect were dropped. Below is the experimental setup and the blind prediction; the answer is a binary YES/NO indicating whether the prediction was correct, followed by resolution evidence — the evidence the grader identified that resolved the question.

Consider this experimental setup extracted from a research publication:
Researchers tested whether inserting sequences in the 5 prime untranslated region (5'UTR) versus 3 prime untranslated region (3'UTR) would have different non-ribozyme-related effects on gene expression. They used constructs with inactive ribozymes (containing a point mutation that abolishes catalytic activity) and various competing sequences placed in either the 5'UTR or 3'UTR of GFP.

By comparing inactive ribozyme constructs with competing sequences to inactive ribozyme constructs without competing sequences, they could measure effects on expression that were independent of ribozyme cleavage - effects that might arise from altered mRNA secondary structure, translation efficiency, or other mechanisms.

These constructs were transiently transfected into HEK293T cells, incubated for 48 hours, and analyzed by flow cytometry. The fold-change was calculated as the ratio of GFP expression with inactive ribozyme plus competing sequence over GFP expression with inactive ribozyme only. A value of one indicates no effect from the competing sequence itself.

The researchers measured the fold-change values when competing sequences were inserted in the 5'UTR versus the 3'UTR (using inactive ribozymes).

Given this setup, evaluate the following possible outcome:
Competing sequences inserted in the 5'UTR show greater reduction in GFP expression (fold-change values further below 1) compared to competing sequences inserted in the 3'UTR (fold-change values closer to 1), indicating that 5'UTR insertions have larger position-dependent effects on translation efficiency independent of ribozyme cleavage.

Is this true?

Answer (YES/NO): NO